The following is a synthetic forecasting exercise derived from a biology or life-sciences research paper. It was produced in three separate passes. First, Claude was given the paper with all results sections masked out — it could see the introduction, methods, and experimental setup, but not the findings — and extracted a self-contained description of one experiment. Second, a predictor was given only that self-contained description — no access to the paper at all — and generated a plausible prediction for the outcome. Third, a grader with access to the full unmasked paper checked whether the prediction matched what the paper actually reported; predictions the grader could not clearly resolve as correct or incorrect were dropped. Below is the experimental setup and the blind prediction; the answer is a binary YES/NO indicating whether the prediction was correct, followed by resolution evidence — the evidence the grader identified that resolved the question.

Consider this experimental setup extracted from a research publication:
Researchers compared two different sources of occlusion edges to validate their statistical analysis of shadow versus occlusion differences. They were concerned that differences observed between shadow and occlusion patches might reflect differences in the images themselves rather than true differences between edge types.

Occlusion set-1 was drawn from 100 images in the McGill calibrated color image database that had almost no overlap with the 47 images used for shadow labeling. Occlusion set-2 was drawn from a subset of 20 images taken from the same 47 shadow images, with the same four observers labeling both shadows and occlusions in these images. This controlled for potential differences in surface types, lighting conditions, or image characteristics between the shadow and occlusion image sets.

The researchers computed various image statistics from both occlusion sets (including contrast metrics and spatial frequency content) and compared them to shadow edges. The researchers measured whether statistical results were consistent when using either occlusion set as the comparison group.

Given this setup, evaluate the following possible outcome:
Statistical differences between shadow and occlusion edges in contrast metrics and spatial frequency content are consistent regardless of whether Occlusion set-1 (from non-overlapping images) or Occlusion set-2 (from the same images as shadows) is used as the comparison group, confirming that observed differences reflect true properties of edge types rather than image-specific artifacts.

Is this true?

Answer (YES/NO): YES